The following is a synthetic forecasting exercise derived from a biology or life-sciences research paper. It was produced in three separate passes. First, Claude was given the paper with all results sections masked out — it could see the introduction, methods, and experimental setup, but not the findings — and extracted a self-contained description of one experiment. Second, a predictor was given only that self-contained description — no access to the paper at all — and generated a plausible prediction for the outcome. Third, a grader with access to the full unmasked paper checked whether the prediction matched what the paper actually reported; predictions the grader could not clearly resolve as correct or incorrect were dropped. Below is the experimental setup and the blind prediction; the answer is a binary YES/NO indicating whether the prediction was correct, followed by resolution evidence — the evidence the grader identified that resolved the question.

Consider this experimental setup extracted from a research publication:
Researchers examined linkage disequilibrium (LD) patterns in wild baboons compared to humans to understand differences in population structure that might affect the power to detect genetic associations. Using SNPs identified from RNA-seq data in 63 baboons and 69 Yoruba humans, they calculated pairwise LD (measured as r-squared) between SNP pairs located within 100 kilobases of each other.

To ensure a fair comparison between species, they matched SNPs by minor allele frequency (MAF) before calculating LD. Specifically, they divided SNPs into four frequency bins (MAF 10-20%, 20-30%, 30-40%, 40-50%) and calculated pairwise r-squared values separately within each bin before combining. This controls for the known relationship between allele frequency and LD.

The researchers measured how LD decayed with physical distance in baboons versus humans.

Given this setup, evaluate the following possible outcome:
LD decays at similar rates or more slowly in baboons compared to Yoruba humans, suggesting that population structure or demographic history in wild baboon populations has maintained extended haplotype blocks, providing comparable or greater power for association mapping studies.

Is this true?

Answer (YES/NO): YES